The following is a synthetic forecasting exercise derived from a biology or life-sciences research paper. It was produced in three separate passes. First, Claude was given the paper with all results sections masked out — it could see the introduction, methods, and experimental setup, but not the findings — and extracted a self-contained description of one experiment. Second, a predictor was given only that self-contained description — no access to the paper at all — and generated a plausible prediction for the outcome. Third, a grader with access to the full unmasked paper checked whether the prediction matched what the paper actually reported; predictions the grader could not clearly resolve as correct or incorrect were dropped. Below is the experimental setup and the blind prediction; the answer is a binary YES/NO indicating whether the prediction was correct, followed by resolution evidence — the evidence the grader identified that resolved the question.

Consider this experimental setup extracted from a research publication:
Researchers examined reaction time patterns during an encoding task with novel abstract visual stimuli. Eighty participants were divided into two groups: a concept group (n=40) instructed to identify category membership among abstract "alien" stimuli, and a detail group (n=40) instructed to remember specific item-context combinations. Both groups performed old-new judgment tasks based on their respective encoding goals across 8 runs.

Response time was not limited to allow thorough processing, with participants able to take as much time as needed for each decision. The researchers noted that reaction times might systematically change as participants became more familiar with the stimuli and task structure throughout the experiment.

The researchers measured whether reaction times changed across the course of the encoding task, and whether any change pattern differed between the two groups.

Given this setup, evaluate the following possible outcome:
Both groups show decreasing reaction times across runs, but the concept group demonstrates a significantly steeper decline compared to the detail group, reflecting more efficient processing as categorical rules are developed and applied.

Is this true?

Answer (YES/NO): NO